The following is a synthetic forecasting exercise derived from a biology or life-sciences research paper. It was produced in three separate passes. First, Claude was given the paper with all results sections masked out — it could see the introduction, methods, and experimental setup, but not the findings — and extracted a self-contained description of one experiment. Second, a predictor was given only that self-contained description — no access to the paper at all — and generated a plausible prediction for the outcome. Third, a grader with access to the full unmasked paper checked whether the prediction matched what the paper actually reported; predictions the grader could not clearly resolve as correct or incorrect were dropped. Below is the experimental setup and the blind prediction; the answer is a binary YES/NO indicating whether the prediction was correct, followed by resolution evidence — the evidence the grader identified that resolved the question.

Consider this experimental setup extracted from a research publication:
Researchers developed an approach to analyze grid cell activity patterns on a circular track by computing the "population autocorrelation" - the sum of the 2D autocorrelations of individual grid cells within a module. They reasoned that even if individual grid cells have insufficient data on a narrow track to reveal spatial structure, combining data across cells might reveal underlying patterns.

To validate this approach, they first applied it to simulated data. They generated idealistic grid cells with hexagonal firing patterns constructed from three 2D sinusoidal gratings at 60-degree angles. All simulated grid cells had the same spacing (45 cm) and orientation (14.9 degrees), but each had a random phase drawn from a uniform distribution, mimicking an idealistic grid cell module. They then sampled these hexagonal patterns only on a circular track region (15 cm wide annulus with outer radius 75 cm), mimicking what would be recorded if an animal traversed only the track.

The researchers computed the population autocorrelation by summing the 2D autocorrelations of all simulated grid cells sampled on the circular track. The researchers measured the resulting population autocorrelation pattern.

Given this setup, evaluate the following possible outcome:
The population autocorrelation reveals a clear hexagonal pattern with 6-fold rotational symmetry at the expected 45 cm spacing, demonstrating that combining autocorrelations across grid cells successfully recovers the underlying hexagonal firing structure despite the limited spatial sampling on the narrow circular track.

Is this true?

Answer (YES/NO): YES